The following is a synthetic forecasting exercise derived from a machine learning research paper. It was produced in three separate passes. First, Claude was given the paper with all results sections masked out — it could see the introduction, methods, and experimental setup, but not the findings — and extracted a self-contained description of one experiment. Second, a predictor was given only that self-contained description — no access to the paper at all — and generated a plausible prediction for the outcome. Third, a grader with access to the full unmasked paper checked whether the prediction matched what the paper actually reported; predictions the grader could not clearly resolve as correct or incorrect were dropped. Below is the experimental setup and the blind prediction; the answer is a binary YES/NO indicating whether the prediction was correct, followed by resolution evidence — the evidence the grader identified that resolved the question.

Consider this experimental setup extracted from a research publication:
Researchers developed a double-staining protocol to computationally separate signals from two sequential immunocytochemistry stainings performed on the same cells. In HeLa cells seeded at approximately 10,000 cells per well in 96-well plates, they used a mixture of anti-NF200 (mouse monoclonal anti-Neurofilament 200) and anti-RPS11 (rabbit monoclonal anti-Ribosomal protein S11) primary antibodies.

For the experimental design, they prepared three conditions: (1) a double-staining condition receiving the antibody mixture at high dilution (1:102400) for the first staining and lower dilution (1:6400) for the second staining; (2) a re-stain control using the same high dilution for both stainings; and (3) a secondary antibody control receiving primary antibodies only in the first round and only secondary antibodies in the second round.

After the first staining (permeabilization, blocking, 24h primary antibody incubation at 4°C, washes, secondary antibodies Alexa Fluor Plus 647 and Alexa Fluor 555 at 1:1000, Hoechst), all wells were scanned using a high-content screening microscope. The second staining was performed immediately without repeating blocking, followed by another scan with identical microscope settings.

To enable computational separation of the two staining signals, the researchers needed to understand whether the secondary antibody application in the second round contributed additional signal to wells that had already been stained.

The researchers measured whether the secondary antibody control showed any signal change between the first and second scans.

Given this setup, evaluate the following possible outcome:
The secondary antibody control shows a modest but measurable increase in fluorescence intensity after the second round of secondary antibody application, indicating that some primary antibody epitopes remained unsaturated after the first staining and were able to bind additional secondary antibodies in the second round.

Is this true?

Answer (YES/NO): YES